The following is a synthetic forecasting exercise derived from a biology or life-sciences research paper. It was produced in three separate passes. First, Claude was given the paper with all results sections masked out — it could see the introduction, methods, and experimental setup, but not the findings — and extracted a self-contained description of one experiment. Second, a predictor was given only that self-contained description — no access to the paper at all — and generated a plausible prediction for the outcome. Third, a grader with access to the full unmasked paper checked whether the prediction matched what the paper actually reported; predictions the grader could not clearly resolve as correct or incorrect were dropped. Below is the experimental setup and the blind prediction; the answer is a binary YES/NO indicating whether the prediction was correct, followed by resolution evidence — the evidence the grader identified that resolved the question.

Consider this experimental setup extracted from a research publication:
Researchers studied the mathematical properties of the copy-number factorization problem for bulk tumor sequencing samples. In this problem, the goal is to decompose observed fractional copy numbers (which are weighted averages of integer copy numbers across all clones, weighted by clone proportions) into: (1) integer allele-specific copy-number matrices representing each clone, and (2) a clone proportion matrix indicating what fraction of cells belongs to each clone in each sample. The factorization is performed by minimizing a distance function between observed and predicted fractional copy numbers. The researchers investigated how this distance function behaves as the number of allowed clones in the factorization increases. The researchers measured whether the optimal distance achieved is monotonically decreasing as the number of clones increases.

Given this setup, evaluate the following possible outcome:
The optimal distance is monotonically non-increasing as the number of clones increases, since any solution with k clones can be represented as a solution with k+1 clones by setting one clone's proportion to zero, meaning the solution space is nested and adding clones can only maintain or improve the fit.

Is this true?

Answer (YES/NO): YES